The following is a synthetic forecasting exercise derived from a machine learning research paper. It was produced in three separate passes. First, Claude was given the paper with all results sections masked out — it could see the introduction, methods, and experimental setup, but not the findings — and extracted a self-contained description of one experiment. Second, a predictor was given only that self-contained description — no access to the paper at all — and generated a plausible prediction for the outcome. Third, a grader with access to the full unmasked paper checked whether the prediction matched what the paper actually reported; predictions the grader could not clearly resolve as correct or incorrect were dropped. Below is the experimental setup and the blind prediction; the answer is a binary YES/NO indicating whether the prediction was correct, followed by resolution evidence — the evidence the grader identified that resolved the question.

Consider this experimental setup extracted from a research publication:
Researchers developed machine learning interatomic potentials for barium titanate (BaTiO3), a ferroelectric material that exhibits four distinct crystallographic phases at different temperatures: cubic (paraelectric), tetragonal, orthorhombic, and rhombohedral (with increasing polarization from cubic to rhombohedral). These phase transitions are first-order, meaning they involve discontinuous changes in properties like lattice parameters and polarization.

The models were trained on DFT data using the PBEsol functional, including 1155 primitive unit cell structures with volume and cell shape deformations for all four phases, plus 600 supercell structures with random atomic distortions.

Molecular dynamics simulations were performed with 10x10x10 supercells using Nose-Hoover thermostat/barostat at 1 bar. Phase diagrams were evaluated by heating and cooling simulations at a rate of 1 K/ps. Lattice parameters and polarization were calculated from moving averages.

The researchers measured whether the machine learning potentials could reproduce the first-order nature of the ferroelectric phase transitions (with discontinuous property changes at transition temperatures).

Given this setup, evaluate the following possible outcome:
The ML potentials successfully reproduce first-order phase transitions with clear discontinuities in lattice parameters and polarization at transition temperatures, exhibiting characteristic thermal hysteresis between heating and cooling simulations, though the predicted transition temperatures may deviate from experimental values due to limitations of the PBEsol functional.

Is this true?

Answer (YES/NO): YES